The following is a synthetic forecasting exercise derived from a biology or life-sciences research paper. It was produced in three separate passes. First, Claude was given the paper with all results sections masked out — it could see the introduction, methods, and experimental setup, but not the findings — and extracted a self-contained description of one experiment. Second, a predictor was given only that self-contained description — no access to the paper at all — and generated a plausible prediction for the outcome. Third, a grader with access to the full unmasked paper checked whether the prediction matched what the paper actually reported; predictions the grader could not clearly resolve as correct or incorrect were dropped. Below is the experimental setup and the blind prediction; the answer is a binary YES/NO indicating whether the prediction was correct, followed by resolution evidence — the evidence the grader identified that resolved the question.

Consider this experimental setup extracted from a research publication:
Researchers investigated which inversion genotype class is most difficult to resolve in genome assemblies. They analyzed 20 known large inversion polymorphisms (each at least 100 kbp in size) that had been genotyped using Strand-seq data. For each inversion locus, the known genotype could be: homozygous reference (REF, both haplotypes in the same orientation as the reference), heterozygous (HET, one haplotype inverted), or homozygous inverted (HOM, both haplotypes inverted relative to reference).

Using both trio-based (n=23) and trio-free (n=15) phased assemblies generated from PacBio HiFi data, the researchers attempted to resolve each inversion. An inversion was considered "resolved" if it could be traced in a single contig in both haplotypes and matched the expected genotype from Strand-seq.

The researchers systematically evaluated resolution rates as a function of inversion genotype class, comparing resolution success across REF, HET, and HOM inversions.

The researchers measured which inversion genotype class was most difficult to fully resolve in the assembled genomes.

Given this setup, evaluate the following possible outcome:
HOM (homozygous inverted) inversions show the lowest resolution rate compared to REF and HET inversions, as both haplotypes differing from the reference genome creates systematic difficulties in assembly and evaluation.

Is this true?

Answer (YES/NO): NO